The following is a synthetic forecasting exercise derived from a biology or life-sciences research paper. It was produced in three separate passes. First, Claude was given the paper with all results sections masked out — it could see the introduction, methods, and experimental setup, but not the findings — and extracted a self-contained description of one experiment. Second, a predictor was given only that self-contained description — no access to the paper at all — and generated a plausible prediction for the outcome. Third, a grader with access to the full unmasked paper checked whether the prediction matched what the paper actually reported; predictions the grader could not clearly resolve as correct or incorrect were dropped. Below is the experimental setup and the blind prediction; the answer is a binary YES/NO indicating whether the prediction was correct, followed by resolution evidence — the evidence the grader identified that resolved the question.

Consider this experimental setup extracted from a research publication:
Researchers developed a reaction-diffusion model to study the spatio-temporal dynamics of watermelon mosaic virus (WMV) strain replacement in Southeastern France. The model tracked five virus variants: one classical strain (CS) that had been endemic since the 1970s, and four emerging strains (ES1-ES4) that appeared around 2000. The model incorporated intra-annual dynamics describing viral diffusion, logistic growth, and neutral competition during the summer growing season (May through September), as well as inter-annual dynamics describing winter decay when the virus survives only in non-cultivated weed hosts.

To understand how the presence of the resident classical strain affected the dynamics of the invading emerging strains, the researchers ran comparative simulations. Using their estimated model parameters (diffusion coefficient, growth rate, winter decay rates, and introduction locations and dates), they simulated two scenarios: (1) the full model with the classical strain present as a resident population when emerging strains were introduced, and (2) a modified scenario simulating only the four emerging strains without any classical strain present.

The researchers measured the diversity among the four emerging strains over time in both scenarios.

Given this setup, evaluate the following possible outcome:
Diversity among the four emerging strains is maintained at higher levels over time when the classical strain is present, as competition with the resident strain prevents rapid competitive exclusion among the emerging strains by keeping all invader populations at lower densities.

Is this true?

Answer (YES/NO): YES